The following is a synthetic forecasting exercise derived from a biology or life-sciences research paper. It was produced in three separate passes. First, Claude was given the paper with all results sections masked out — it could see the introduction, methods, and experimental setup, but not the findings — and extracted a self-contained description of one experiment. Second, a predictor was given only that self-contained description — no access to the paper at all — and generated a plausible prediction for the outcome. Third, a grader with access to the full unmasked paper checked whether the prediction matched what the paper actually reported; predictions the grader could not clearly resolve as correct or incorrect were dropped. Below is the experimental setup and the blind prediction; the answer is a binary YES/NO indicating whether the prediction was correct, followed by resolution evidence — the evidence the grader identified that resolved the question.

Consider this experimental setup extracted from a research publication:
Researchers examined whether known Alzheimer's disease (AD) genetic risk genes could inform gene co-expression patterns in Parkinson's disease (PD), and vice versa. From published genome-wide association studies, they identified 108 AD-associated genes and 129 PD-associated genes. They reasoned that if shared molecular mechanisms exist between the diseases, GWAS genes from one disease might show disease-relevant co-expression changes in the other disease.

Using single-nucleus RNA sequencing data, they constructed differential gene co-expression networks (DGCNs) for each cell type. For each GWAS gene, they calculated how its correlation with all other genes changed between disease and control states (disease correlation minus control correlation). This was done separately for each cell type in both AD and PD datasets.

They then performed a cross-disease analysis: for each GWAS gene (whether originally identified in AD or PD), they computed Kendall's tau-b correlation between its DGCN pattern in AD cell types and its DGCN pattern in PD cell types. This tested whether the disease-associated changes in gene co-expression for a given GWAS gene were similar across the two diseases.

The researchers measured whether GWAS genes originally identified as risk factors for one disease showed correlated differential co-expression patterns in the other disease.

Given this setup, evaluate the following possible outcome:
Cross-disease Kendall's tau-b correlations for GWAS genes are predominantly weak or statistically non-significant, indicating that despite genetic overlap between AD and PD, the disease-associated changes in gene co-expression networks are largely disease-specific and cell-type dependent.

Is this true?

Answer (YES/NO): NO